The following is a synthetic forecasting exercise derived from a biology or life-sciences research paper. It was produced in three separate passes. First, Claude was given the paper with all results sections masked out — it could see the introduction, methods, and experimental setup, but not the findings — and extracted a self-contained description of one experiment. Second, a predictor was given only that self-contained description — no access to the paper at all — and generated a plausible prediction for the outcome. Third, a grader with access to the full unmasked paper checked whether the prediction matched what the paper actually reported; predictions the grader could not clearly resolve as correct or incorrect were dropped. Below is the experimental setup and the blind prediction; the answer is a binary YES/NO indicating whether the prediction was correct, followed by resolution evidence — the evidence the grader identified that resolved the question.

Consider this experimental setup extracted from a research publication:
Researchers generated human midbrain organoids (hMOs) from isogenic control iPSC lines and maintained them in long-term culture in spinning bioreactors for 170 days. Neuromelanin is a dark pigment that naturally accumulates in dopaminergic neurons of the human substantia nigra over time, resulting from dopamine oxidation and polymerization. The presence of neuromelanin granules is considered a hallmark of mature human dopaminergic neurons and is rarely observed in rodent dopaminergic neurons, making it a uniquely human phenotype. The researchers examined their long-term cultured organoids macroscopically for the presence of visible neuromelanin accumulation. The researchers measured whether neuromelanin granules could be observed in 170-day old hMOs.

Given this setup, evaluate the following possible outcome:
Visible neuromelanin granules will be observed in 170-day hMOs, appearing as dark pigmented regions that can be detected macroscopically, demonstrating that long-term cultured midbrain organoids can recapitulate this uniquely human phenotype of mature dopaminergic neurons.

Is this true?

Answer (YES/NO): YES